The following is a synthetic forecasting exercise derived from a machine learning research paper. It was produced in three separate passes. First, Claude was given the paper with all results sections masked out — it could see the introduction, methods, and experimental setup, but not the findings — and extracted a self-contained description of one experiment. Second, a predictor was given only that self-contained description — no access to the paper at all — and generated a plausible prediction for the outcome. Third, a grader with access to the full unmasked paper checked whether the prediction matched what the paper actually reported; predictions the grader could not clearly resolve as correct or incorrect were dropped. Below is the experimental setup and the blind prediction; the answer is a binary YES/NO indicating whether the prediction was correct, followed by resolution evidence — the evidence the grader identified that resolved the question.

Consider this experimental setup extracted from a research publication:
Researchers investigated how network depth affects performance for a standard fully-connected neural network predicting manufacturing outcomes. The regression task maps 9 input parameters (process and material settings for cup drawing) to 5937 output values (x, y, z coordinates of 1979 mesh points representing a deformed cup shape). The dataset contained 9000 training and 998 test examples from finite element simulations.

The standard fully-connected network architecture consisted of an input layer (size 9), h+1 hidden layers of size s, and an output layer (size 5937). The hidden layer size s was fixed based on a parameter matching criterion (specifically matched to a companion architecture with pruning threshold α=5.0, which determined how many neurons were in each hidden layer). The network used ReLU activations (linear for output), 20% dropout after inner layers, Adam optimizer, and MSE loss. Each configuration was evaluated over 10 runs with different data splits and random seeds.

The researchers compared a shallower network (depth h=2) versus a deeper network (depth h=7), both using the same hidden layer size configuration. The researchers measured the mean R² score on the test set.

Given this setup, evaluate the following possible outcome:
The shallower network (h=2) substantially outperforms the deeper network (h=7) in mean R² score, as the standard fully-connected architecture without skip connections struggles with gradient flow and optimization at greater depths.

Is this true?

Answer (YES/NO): YES